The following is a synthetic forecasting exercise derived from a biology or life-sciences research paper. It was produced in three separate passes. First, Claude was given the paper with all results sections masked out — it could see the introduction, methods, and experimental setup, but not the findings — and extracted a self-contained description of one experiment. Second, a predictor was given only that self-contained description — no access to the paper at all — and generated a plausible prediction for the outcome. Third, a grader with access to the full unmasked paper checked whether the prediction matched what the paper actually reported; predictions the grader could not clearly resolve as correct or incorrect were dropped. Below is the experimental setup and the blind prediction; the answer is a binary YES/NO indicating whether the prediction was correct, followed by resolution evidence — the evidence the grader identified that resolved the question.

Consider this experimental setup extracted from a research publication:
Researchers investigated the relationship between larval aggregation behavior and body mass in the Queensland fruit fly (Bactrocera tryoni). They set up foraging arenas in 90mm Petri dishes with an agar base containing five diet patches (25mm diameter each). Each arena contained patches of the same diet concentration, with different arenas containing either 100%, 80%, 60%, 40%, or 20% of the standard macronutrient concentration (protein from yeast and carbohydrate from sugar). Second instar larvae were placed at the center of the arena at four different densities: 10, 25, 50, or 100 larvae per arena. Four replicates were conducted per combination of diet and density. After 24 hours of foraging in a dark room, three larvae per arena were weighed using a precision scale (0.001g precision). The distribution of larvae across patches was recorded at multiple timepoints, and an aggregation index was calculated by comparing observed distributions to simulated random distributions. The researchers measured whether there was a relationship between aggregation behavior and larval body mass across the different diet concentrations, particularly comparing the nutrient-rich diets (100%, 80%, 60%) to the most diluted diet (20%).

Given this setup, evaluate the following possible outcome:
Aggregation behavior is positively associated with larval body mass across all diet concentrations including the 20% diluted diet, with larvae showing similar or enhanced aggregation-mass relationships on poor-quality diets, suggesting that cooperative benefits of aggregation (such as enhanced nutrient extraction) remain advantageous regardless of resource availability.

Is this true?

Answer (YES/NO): NO